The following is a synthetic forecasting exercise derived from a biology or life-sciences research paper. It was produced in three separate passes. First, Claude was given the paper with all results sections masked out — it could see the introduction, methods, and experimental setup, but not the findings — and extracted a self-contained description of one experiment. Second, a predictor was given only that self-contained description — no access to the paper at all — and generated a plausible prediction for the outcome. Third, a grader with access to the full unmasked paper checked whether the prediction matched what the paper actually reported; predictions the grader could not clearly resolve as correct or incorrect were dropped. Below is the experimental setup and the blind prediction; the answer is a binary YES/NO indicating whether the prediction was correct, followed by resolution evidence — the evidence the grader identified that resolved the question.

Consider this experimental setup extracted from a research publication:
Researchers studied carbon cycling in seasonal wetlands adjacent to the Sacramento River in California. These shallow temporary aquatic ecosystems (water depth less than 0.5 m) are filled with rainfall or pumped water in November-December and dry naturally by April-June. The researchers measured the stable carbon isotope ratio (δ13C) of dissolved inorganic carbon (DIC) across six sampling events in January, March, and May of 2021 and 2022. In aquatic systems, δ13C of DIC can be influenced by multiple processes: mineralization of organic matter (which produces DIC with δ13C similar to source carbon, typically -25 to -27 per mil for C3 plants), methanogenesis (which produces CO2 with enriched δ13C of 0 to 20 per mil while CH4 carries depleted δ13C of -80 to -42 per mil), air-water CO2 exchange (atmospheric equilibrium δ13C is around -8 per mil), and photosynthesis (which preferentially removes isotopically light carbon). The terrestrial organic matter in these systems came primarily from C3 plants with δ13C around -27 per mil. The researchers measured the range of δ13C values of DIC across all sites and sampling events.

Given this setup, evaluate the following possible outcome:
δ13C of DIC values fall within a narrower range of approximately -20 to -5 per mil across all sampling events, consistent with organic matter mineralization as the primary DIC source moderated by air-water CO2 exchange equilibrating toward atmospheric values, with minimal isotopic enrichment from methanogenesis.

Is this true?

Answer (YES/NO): NO